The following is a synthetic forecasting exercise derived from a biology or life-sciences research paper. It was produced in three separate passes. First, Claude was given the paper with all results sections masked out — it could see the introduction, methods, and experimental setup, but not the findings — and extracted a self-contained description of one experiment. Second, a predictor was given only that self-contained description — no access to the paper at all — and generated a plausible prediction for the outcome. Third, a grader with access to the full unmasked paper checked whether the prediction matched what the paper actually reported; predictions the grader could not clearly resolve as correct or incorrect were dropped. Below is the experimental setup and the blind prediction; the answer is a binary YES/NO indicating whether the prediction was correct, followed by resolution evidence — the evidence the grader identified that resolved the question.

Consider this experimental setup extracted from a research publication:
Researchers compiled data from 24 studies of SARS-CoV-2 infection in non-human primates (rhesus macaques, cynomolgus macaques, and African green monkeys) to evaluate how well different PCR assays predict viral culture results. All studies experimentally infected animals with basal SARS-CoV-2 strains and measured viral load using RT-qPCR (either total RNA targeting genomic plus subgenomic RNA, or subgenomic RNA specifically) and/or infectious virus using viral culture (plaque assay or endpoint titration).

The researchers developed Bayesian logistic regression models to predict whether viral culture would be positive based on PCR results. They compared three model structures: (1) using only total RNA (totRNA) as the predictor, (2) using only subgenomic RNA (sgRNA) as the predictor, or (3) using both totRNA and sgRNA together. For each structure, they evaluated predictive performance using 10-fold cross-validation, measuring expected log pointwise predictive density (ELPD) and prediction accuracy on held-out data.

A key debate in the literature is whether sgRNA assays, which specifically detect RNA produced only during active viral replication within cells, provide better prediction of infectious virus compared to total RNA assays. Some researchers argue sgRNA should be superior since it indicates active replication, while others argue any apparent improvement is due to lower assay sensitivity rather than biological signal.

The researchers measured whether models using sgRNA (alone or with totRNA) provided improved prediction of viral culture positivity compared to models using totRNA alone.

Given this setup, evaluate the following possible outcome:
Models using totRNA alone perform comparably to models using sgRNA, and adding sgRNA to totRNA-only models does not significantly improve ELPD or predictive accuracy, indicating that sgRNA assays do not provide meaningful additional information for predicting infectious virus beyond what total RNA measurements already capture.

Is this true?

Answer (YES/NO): YES